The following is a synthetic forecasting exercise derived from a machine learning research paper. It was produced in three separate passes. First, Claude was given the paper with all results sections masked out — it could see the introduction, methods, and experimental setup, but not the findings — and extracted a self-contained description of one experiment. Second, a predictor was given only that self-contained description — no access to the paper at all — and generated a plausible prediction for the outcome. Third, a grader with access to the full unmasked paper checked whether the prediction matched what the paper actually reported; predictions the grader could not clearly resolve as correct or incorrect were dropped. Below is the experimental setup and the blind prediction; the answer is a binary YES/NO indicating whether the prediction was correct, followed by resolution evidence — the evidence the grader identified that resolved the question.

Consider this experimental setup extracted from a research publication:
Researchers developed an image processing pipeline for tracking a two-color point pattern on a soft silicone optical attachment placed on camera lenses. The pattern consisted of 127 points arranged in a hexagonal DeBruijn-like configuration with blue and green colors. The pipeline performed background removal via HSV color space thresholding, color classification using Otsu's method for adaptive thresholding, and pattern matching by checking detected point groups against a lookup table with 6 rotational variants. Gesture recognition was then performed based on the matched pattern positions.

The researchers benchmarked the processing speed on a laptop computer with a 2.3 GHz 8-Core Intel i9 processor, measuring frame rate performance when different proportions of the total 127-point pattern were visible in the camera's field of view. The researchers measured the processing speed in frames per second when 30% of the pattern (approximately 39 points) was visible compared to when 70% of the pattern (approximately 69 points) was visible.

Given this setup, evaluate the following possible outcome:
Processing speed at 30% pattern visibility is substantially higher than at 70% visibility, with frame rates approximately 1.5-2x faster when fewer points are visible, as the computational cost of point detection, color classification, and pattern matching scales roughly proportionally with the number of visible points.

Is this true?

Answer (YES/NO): YES